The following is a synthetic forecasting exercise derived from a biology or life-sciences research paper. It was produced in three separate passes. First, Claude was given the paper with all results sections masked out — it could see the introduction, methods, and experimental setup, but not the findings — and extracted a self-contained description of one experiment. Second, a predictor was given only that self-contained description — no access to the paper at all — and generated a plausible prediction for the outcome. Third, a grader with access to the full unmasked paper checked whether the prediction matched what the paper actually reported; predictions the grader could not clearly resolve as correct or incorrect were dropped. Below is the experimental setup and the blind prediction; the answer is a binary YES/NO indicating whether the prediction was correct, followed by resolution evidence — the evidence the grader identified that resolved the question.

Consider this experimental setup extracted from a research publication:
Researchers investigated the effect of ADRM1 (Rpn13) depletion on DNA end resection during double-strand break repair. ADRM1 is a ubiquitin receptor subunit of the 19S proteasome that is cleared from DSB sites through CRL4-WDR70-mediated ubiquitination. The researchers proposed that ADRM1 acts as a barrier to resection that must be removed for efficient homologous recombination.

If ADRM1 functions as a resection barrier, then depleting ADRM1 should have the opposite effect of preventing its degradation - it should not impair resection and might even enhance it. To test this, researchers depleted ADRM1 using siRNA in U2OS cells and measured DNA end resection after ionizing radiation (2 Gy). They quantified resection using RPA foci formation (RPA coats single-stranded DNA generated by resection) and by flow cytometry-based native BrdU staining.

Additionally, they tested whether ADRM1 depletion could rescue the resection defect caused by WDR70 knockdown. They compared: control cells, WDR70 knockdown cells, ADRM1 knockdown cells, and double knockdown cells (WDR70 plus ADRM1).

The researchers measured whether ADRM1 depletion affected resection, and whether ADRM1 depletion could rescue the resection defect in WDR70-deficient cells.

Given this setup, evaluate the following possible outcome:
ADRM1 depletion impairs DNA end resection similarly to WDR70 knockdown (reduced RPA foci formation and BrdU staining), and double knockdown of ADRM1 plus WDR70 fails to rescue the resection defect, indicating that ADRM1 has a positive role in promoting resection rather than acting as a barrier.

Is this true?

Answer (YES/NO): NO